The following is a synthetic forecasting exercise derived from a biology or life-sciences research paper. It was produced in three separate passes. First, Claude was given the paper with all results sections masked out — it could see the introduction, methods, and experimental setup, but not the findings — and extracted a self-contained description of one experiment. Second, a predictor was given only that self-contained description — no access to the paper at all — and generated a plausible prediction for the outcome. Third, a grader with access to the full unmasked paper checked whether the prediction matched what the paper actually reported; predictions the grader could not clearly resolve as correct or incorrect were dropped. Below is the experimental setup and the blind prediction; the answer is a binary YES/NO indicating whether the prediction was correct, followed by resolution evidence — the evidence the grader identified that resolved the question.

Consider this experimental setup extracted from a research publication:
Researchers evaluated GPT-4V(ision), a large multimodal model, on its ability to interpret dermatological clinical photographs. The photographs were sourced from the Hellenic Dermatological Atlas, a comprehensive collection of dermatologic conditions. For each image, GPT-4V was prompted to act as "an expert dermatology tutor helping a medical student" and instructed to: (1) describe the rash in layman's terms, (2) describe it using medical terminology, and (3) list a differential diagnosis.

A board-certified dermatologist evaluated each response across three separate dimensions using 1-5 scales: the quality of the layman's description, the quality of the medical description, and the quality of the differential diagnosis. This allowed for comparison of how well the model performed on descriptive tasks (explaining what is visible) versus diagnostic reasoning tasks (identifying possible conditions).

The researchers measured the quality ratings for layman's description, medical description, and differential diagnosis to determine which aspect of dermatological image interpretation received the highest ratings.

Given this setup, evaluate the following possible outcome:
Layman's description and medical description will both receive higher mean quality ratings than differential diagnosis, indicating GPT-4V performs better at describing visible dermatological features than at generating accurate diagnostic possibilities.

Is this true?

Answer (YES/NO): YES